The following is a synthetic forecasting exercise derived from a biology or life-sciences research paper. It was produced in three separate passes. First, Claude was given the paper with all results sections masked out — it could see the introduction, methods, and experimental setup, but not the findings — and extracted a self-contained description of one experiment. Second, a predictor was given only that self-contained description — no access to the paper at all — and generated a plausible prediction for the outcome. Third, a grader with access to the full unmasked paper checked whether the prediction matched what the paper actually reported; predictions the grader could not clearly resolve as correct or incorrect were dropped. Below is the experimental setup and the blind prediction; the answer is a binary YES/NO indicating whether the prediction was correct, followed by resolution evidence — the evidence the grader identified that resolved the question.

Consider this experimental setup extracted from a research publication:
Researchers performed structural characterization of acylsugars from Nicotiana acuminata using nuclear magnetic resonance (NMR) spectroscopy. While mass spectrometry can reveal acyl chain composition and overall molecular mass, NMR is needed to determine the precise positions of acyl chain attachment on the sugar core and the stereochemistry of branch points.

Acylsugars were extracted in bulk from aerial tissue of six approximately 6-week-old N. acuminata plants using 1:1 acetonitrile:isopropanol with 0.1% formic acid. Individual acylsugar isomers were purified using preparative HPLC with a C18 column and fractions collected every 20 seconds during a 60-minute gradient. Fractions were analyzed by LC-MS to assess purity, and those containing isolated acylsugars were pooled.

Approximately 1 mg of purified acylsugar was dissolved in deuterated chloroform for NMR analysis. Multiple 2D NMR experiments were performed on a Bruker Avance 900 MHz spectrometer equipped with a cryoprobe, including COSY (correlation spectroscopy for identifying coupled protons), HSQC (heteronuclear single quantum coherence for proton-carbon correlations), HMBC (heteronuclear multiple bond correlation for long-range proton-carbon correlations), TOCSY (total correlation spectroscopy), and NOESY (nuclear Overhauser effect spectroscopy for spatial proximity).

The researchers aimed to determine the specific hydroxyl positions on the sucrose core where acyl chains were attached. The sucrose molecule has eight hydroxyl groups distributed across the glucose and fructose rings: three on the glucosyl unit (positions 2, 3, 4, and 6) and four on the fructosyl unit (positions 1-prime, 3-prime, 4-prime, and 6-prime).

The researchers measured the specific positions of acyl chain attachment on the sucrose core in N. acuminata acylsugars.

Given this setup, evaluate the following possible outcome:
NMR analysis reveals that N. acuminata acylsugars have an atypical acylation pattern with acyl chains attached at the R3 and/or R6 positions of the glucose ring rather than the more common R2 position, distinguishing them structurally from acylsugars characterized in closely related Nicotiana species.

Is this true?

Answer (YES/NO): NO